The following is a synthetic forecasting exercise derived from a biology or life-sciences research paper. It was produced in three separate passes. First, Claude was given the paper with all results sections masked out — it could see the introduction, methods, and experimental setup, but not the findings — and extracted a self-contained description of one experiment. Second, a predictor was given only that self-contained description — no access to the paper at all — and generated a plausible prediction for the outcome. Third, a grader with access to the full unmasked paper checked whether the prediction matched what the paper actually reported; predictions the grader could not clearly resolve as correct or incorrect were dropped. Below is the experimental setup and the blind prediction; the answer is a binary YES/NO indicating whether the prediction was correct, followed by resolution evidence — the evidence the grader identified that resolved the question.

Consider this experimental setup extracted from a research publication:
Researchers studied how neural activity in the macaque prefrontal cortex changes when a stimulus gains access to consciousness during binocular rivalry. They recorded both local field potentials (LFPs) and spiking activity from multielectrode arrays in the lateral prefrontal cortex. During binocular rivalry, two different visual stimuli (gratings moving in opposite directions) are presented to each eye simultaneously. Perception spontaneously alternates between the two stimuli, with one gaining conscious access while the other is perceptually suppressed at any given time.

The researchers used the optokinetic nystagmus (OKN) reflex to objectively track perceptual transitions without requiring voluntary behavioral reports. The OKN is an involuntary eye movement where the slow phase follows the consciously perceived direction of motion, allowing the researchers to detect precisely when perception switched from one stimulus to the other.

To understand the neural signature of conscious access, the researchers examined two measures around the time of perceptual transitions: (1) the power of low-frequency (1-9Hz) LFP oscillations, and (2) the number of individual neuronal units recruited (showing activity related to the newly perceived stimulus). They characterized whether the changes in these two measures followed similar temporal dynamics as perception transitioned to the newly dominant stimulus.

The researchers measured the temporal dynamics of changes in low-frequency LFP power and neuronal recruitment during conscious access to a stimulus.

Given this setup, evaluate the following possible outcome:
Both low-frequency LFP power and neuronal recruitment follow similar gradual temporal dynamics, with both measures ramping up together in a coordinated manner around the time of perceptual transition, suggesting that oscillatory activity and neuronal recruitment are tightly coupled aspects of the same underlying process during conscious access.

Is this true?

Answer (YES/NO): NO